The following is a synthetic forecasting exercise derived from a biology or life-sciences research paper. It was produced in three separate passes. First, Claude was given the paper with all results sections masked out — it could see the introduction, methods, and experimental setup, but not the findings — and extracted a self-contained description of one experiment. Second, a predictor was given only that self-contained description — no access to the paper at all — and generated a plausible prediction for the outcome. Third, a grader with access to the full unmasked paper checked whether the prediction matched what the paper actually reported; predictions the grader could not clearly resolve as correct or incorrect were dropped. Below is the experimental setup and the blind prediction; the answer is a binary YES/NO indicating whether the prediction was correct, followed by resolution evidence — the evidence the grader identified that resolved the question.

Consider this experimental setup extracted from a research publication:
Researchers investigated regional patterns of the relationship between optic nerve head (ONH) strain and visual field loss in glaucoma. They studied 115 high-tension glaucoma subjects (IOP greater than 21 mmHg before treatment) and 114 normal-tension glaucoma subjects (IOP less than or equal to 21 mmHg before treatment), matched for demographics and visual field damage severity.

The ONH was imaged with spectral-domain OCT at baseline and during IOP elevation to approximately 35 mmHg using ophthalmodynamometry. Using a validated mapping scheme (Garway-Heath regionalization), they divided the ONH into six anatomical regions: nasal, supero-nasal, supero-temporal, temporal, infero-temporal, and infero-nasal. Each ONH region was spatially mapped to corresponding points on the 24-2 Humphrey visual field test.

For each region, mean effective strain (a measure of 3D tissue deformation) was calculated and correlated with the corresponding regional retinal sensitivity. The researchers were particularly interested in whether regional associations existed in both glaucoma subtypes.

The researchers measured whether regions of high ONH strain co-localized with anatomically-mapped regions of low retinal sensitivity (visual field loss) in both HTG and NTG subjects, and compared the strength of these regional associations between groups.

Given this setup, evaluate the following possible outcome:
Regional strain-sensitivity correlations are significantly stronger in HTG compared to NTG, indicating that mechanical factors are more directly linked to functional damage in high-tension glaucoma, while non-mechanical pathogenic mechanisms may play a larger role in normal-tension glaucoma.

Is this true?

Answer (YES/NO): YES